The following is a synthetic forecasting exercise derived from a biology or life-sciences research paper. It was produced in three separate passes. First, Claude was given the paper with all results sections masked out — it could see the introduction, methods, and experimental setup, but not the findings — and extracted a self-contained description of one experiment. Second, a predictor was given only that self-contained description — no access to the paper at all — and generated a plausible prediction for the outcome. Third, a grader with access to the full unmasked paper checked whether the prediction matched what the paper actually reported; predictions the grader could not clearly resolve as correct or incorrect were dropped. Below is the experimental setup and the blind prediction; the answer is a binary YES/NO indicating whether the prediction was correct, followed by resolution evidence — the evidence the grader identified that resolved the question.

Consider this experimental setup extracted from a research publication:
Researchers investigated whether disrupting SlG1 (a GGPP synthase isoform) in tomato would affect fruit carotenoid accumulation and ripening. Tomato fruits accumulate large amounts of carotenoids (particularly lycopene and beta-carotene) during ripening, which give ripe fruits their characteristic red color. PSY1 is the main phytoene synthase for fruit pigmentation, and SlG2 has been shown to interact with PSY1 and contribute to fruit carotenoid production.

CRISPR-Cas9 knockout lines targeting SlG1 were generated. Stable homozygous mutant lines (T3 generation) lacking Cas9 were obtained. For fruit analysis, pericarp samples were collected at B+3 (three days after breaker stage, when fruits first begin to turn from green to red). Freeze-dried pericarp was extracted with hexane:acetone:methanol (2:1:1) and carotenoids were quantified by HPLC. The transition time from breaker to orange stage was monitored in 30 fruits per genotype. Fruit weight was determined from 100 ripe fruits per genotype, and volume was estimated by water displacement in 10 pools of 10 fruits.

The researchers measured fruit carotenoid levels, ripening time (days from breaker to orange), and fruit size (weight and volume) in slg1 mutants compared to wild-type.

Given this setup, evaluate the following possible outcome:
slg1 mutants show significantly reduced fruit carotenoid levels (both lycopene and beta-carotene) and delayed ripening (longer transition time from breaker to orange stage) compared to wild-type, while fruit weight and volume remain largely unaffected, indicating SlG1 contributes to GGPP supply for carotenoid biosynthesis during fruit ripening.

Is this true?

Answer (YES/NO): NO